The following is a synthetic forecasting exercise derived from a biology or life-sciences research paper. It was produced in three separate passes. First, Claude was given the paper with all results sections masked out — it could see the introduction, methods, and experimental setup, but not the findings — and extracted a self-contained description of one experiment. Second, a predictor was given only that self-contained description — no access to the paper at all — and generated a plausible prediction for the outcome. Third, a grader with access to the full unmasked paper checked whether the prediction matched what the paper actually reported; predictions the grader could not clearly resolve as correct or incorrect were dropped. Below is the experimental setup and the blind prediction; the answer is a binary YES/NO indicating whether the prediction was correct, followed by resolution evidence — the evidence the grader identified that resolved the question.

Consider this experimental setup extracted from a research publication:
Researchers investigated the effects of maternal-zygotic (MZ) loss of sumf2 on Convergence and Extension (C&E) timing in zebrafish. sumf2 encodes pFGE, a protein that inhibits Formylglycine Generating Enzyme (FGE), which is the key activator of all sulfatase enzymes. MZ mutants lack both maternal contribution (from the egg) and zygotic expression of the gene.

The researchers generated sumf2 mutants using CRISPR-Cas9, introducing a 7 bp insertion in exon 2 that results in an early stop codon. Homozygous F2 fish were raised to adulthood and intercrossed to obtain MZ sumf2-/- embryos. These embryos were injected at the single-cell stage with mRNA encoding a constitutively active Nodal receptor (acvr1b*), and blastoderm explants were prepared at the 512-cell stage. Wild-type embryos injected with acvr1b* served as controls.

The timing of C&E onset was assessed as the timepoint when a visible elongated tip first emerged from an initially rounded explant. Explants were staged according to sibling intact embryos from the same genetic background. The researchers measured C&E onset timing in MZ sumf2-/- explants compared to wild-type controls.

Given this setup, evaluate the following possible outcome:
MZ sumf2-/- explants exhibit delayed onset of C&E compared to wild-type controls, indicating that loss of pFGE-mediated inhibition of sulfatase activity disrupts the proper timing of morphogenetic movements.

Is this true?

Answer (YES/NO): YES